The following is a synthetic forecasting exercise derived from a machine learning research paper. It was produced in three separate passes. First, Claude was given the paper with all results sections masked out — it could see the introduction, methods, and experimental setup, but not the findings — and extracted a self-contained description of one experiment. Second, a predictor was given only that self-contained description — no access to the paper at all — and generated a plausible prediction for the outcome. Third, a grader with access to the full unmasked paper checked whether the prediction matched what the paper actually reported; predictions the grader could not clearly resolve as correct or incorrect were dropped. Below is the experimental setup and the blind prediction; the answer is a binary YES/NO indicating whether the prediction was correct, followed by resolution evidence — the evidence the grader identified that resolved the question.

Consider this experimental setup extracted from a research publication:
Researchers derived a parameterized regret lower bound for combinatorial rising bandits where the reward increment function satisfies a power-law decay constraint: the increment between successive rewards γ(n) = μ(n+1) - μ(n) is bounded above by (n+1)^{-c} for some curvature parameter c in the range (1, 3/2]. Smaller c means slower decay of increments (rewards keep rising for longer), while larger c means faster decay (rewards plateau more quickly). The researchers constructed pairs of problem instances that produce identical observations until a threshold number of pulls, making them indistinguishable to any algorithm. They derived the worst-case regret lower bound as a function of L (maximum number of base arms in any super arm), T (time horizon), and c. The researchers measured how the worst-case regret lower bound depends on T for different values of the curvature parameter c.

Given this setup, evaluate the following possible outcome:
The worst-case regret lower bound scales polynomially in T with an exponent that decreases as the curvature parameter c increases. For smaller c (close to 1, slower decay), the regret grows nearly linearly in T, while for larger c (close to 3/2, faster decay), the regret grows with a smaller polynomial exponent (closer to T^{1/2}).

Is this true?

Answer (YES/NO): YES